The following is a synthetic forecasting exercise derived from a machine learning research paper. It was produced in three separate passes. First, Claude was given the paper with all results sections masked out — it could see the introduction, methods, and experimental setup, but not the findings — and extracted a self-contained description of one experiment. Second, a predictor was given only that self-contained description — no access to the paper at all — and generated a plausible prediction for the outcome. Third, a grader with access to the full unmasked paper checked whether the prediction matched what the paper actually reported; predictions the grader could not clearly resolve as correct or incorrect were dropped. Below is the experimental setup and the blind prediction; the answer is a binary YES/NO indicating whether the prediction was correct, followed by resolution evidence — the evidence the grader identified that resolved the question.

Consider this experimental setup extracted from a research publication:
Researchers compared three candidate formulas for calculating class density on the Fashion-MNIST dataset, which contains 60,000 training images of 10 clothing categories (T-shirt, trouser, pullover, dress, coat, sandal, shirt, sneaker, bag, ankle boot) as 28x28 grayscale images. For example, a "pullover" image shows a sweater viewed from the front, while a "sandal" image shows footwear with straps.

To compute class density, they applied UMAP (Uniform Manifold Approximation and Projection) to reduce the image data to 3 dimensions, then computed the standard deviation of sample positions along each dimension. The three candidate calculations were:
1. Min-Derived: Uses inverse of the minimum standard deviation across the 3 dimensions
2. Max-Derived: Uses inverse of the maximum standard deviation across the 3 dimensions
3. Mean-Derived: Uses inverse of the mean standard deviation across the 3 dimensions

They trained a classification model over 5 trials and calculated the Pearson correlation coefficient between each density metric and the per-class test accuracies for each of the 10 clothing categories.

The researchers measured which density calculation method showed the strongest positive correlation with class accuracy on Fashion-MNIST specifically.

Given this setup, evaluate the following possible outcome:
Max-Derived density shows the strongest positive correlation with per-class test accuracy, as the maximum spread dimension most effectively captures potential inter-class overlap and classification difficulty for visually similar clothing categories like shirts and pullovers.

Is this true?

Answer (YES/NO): NO